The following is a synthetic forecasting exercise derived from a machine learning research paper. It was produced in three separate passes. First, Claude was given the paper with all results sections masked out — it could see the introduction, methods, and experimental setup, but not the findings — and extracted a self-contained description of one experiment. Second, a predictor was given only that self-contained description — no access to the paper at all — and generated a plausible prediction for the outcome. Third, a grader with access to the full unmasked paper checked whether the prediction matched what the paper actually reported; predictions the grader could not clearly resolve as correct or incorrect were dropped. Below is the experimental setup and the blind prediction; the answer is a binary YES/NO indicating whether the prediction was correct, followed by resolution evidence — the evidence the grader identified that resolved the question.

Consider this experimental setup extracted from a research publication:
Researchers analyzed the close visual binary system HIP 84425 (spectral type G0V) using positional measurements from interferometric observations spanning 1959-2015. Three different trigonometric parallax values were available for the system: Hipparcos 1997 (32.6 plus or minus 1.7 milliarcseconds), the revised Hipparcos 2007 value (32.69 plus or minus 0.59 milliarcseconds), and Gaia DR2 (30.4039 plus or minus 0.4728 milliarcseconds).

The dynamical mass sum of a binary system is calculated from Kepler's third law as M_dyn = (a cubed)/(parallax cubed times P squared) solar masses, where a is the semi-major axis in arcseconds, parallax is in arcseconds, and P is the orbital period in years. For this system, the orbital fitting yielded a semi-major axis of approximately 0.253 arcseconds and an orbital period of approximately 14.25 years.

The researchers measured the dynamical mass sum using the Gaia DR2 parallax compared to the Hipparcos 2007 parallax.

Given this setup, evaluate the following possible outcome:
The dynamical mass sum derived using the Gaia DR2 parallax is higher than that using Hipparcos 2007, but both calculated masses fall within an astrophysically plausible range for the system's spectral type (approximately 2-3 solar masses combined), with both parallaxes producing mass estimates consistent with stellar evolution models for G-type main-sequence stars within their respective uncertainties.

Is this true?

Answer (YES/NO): NO